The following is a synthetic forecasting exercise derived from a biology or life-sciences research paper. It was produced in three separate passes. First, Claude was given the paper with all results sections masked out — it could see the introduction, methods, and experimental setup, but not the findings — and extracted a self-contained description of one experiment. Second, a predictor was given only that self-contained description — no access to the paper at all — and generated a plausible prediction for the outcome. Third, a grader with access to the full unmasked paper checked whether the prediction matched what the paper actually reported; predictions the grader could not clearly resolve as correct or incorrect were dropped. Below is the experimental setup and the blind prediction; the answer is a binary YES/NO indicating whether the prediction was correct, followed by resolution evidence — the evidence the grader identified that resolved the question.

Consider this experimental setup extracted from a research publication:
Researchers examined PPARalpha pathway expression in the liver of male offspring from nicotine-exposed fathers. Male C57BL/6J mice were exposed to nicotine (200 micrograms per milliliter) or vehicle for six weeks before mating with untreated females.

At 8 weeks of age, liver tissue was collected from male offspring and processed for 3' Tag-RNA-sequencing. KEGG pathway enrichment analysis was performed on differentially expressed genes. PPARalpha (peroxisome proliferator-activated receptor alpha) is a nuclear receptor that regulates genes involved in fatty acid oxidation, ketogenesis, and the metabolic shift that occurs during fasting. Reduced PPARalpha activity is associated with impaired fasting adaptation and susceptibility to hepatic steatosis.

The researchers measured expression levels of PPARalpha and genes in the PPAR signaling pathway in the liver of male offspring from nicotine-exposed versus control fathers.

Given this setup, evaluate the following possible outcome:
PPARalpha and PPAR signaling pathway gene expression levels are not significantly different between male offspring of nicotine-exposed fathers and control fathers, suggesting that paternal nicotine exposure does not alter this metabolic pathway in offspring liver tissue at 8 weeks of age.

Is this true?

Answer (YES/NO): NO